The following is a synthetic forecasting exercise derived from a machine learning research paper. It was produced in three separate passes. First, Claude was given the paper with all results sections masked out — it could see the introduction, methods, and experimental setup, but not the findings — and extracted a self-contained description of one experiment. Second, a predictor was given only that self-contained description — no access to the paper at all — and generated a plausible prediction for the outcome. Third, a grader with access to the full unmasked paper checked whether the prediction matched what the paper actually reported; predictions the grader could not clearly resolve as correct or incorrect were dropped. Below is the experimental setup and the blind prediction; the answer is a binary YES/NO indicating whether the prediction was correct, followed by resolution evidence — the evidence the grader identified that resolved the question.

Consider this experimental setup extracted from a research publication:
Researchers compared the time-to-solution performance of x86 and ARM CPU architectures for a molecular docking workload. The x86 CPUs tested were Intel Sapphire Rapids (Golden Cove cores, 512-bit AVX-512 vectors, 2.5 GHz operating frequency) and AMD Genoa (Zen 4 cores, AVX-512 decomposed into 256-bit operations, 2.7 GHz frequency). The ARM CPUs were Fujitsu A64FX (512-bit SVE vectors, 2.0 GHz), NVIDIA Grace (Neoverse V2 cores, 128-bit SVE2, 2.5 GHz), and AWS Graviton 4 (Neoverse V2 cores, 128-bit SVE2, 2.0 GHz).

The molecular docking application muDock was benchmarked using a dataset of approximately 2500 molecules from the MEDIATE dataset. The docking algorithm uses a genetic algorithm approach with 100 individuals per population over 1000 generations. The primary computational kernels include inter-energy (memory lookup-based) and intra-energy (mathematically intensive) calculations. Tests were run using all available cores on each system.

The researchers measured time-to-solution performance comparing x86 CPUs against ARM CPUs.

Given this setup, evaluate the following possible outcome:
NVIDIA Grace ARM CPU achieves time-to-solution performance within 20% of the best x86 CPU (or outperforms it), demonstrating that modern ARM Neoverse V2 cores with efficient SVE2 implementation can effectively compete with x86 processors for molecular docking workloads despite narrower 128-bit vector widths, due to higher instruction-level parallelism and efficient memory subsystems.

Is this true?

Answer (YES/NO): NO